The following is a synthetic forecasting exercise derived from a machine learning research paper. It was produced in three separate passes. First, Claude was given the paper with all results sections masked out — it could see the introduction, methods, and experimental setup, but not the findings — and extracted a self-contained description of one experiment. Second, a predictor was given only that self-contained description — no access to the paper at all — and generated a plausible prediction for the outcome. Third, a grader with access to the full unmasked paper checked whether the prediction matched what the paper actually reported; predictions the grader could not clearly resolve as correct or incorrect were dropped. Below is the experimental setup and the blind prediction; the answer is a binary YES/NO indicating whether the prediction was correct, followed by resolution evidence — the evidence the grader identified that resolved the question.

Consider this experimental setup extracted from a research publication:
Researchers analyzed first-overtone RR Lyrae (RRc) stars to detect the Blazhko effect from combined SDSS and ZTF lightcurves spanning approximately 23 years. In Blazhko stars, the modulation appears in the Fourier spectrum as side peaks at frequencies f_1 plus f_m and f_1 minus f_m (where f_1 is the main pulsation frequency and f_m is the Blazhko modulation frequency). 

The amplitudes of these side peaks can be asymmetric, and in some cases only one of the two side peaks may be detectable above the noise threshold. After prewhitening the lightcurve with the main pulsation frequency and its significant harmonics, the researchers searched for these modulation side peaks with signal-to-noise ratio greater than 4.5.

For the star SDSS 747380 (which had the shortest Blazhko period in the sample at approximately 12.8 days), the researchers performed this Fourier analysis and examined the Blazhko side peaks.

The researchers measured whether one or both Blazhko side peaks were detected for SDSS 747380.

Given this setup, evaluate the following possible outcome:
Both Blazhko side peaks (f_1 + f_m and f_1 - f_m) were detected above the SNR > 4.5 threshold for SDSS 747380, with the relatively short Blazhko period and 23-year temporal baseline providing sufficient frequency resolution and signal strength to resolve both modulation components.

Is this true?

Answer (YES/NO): NO